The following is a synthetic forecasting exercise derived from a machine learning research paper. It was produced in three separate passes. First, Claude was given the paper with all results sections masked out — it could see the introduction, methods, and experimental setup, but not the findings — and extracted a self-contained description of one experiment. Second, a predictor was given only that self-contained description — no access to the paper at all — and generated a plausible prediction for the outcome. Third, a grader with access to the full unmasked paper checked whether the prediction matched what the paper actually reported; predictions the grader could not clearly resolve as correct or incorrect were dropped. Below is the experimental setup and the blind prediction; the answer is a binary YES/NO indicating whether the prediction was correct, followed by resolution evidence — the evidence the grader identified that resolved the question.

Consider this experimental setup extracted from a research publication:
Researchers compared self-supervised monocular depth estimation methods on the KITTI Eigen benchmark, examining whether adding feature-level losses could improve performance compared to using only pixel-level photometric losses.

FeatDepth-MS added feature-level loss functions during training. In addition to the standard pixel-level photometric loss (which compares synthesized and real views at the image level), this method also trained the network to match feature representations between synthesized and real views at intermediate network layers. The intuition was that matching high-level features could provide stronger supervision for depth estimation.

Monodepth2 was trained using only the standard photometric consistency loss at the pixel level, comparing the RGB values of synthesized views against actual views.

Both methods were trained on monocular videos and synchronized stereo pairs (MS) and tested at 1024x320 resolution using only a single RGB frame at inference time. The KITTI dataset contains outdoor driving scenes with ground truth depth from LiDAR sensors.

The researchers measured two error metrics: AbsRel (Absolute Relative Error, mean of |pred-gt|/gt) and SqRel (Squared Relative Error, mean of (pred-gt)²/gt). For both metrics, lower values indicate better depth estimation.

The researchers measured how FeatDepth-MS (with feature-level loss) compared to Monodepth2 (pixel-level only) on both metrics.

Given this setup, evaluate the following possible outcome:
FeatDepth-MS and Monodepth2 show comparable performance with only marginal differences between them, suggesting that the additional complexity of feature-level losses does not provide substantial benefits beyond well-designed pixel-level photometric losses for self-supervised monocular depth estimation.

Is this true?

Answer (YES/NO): NO